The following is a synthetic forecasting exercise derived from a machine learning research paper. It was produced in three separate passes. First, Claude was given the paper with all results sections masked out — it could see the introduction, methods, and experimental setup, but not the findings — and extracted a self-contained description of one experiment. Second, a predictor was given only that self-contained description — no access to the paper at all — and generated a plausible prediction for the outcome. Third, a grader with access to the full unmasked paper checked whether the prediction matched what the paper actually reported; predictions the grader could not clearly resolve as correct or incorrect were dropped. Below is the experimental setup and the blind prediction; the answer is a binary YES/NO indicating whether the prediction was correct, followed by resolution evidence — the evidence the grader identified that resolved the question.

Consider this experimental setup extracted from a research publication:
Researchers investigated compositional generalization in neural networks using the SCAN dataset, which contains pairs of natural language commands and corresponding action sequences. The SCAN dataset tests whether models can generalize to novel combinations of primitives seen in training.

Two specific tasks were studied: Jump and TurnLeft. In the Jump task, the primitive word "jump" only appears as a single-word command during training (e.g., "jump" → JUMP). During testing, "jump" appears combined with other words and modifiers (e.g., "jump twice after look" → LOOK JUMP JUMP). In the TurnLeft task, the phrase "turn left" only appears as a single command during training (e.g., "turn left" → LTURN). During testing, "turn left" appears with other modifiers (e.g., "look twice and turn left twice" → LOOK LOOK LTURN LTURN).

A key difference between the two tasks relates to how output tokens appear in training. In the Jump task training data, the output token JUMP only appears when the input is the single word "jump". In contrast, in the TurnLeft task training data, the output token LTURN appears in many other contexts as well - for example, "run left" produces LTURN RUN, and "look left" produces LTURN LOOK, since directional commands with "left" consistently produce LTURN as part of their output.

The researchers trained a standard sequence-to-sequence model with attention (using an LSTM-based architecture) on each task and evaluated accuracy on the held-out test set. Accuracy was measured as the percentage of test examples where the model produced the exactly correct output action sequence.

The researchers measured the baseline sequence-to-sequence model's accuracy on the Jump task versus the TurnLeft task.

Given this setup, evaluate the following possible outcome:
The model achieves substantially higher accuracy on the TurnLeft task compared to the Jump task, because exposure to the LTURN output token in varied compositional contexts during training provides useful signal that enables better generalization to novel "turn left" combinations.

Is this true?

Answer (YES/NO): YES